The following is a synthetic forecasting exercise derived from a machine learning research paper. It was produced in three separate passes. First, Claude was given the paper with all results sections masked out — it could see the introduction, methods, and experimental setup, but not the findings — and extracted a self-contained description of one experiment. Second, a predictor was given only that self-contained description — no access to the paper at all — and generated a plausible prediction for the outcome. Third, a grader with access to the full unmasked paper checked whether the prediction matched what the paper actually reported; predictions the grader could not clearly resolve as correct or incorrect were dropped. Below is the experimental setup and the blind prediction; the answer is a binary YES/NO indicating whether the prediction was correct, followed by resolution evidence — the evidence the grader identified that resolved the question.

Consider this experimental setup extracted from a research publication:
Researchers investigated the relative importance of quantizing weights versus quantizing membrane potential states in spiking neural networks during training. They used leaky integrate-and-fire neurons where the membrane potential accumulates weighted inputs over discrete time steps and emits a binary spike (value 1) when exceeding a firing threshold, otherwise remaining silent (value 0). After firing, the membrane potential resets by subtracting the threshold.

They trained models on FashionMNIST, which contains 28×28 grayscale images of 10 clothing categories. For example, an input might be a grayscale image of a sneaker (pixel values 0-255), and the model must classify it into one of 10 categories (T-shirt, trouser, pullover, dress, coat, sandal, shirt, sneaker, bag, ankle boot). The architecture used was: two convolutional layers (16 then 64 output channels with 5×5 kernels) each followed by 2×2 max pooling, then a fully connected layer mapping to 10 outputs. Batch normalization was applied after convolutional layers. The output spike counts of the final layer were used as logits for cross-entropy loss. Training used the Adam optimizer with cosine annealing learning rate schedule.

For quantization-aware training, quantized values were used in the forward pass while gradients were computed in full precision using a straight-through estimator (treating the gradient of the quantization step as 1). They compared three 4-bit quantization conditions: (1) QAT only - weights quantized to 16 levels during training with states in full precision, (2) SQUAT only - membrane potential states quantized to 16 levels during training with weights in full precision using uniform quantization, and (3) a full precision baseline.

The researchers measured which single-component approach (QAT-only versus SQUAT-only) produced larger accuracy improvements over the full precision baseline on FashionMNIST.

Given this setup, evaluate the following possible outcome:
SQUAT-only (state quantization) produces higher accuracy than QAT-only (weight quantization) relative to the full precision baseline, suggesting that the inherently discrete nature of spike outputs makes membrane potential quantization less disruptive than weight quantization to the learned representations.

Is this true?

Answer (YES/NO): NO